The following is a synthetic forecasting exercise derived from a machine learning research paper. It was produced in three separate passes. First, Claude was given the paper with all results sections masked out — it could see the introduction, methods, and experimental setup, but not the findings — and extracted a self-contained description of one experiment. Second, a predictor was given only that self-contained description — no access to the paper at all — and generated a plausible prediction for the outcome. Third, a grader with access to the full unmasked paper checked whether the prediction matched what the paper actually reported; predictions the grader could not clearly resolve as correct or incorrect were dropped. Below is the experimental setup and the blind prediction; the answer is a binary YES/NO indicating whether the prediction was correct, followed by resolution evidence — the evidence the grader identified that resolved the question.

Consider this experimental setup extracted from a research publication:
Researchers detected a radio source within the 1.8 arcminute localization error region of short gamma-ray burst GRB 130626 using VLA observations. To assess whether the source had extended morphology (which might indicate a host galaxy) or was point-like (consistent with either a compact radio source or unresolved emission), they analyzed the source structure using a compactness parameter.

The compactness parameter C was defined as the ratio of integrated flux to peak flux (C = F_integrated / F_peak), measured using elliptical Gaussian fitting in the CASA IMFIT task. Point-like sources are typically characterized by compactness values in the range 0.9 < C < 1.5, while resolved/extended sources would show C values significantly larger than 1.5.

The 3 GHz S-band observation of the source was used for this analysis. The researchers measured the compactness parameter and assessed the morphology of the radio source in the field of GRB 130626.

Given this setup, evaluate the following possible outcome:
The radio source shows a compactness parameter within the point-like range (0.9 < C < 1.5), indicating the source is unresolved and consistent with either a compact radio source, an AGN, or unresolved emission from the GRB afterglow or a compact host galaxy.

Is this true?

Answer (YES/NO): YES